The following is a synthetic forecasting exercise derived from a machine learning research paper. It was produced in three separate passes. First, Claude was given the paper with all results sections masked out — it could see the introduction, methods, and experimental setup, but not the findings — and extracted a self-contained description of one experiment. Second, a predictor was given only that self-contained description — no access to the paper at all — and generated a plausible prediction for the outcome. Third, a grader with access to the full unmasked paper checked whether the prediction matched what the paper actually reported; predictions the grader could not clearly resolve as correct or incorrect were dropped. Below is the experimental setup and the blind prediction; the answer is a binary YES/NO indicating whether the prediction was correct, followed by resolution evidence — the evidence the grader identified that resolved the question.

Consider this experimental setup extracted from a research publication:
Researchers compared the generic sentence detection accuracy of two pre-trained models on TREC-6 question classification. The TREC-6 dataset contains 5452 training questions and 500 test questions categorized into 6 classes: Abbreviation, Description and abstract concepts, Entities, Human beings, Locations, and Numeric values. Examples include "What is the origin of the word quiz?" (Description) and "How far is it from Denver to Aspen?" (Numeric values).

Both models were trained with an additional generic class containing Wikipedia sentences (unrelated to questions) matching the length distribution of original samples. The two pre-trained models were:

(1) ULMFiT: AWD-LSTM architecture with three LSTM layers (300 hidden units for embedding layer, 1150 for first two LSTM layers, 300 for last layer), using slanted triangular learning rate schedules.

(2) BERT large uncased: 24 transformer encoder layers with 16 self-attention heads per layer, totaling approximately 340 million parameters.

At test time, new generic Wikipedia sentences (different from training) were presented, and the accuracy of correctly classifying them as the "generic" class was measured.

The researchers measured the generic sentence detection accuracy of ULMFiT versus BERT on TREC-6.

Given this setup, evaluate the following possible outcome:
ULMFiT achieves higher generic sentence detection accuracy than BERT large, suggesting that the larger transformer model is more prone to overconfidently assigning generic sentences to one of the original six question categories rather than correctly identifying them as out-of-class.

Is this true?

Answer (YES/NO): NO